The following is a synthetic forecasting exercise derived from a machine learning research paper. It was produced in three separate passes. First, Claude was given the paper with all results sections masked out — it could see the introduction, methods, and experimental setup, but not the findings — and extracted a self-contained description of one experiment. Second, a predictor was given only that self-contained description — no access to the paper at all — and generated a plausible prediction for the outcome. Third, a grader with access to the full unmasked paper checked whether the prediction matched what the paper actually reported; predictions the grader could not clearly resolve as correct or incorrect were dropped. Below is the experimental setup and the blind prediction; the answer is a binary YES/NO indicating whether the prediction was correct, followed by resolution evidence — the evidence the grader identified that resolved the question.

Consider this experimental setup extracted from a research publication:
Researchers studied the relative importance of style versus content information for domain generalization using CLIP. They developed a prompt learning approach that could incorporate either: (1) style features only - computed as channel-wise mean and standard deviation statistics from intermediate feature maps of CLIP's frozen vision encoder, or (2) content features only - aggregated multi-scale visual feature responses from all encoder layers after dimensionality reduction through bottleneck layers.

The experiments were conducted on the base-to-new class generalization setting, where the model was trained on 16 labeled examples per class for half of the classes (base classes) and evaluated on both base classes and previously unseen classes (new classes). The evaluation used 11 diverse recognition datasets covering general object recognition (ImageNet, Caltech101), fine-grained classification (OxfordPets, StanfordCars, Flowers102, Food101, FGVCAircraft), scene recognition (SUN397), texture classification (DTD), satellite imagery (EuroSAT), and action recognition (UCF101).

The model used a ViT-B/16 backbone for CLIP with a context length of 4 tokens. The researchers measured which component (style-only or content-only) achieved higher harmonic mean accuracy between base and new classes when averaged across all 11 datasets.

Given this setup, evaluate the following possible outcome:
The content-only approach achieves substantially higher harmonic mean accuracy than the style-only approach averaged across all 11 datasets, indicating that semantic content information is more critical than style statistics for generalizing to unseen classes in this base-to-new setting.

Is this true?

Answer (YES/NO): NO